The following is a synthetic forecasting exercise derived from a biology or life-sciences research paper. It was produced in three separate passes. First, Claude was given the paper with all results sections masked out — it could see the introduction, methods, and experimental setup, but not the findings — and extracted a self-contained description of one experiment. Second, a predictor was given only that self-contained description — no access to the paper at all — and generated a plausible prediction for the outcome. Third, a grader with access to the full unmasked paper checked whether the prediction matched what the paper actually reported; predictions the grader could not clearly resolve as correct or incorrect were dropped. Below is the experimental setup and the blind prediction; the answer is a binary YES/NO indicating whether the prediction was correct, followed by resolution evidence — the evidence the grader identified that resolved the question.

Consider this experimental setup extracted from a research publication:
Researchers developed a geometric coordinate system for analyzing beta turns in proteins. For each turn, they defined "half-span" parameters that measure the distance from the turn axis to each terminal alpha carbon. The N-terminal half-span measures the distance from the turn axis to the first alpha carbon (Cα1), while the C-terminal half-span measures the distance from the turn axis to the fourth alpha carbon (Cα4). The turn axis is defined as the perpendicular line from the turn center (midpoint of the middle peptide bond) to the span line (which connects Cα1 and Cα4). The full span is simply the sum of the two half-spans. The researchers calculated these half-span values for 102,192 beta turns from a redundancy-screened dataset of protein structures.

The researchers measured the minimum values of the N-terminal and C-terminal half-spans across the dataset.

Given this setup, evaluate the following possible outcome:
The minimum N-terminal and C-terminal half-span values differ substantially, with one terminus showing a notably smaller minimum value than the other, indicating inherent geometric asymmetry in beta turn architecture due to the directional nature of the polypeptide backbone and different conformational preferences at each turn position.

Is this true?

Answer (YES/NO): YES